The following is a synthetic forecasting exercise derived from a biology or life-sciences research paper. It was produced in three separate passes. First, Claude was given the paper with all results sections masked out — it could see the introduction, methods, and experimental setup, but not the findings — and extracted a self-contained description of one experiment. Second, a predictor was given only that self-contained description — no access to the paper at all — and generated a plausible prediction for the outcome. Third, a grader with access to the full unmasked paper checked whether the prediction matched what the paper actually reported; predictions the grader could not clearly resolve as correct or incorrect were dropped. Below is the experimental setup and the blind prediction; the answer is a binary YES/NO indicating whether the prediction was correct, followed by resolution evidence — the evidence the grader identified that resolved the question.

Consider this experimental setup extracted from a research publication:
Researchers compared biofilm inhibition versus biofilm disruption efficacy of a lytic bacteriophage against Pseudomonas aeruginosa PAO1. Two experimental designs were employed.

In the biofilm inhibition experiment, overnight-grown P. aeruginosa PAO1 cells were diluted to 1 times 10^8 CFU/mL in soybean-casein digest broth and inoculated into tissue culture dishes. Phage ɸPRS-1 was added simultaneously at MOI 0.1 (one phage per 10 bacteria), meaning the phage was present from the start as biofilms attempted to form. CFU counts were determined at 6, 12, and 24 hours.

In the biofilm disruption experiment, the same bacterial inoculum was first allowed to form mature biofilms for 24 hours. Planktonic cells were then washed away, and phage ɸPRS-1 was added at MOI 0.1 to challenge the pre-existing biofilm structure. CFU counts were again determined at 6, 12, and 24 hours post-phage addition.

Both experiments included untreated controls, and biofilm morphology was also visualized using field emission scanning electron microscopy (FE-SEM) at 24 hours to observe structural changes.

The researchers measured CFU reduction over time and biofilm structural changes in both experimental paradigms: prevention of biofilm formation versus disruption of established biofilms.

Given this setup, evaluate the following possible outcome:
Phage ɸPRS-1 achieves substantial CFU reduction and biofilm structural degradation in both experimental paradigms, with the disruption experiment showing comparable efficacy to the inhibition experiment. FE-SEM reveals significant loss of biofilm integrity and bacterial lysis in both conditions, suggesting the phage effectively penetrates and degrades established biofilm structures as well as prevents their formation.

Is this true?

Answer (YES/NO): NO